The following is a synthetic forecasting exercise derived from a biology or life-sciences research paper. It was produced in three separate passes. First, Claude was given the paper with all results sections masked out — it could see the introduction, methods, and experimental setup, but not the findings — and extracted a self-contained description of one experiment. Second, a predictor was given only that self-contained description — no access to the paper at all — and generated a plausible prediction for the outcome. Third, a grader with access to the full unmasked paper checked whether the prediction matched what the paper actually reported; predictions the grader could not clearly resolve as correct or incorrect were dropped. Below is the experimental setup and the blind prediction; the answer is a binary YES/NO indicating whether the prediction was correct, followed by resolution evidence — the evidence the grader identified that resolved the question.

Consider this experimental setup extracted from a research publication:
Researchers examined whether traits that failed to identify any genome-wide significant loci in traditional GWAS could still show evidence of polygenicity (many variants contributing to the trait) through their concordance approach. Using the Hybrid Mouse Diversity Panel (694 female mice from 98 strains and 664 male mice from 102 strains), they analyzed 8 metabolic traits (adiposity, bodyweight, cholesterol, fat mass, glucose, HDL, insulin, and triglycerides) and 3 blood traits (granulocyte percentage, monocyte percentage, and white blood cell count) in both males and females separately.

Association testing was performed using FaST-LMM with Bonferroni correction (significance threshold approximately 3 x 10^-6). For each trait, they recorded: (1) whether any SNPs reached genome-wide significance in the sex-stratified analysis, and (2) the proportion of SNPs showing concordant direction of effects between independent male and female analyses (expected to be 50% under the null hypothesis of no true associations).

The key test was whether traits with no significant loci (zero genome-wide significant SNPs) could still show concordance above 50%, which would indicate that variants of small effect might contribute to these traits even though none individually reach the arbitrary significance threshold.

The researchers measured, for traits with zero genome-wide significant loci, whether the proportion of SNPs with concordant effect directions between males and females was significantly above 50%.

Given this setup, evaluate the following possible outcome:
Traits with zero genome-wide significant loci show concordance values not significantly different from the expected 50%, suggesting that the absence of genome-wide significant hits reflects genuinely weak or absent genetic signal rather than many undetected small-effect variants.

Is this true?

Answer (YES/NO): NO